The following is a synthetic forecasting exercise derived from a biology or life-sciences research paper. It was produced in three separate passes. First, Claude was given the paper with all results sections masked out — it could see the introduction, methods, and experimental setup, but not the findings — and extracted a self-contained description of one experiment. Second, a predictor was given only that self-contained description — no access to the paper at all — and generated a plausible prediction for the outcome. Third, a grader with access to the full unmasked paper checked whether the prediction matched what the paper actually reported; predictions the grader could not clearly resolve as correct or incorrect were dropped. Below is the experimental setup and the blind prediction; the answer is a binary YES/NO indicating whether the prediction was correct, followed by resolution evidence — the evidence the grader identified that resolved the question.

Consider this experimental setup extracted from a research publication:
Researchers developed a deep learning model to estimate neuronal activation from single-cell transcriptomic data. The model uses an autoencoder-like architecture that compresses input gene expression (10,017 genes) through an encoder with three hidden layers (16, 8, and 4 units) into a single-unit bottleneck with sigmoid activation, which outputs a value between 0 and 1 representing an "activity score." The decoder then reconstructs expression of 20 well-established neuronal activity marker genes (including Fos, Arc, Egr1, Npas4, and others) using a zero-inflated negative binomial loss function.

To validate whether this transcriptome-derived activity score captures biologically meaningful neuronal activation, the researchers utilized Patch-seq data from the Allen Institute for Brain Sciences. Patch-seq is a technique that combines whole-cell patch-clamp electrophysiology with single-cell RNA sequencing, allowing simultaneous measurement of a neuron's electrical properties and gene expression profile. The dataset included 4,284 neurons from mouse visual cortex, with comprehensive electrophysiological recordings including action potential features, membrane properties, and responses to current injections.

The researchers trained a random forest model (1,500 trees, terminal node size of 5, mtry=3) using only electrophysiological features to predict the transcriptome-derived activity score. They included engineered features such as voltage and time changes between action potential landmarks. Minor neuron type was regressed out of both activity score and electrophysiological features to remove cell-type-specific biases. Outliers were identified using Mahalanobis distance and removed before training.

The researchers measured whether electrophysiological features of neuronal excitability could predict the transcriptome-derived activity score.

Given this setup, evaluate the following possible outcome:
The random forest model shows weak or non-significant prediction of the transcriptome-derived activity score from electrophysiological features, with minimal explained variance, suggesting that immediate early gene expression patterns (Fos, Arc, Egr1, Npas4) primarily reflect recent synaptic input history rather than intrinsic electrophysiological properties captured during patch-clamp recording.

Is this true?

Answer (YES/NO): NO